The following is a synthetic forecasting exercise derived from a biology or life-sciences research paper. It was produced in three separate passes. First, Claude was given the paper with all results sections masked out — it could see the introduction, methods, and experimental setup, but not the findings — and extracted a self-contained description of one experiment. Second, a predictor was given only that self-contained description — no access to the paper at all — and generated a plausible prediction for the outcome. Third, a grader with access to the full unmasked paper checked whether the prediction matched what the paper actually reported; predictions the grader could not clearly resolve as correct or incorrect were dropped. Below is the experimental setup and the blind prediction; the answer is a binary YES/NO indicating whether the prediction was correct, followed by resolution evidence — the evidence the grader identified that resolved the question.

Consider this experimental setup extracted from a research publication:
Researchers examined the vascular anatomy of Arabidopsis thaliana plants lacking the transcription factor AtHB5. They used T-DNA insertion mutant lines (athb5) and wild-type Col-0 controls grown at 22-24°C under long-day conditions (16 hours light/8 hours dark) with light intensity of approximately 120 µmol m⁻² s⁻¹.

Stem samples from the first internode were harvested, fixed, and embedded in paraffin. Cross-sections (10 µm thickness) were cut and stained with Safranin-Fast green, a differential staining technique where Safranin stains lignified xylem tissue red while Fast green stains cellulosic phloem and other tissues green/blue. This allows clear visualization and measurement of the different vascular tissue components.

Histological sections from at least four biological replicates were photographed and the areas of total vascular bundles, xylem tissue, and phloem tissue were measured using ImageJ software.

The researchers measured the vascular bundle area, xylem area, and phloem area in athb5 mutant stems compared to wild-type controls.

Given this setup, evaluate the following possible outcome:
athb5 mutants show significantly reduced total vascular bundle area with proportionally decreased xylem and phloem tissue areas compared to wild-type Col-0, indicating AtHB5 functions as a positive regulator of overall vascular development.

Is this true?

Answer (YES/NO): NO